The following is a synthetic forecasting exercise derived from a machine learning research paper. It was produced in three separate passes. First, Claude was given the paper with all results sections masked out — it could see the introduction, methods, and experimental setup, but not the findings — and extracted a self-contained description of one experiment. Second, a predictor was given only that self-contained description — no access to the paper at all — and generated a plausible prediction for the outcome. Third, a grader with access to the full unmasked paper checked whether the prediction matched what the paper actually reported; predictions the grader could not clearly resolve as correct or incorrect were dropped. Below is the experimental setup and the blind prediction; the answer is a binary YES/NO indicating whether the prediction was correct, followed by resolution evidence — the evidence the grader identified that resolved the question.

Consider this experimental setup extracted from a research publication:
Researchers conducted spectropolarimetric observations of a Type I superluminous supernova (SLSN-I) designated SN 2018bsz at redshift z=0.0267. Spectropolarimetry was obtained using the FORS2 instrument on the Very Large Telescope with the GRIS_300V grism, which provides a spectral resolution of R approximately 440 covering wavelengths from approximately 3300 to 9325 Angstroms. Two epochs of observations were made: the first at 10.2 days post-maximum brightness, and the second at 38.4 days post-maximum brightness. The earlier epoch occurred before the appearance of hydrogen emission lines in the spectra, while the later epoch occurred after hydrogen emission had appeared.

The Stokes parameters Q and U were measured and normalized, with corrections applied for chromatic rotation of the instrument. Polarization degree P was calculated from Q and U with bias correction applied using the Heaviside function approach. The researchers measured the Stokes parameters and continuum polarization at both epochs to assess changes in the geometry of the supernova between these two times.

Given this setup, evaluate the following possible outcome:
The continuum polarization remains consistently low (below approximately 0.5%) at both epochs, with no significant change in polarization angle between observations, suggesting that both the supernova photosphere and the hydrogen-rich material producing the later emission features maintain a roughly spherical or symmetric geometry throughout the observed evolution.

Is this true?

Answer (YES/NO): NO